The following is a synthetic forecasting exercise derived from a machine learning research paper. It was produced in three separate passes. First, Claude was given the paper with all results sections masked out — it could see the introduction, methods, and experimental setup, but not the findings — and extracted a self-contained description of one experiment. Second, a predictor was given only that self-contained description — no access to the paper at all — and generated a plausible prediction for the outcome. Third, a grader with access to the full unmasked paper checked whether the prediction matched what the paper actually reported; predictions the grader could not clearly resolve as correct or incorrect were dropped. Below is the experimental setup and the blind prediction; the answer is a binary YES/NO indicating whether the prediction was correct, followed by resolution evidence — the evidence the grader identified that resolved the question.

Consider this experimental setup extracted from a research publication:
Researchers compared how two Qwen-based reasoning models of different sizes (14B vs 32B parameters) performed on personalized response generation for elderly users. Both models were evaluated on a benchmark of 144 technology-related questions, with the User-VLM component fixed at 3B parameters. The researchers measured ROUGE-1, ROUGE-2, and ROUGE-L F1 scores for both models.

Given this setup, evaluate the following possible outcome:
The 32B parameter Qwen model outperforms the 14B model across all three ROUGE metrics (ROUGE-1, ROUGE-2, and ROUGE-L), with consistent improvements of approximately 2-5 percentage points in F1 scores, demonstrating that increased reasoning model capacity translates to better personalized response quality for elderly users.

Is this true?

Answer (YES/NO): NO